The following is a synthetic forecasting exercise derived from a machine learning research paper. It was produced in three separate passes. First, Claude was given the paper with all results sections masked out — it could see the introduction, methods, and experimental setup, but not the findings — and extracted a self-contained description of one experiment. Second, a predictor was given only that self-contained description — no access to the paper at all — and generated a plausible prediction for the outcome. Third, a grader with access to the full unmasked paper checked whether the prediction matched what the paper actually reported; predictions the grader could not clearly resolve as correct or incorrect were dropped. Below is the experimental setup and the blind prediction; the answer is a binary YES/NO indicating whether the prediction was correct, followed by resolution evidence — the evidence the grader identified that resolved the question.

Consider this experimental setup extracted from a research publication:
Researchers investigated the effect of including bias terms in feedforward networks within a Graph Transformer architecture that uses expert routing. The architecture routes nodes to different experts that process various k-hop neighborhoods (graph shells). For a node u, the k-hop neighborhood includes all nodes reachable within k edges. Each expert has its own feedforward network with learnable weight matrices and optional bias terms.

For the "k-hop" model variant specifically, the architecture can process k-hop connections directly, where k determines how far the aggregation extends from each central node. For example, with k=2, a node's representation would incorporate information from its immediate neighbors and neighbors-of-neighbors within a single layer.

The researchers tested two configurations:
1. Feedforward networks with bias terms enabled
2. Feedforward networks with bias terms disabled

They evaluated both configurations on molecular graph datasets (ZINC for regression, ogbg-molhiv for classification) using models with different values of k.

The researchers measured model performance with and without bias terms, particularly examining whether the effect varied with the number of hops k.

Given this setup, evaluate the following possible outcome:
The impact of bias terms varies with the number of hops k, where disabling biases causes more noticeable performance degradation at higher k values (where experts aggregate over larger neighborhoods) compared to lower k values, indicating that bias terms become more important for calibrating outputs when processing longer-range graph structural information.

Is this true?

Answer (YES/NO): YES